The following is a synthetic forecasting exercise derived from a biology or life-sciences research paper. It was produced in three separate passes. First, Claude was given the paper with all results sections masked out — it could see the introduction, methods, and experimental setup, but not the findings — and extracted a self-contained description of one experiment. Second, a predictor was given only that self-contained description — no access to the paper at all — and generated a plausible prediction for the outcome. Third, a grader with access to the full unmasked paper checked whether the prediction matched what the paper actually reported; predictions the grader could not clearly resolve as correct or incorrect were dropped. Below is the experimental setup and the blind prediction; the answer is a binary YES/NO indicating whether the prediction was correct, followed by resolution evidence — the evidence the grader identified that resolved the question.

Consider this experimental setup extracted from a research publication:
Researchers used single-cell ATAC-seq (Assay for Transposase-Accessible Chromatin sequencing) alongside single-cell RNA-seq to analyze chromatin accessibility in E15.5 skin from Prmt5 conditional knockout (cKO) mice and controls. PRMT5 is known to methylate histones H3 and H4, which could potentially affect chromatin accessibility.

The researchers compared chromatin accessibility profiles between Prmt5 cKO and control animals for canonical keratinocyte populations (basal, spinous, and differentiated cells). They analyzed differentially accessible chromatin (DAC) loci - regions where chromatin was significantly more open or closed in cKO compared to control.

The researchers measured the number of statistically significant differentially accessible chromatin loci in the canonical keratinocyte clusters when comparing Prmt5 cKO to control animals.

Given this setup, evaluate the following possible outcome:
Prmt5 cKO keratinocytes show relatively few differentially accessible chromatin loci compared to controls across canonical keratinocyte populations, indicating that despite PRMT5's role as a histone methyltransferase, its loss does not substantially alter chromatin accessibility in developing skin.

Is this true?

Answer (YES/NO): YES